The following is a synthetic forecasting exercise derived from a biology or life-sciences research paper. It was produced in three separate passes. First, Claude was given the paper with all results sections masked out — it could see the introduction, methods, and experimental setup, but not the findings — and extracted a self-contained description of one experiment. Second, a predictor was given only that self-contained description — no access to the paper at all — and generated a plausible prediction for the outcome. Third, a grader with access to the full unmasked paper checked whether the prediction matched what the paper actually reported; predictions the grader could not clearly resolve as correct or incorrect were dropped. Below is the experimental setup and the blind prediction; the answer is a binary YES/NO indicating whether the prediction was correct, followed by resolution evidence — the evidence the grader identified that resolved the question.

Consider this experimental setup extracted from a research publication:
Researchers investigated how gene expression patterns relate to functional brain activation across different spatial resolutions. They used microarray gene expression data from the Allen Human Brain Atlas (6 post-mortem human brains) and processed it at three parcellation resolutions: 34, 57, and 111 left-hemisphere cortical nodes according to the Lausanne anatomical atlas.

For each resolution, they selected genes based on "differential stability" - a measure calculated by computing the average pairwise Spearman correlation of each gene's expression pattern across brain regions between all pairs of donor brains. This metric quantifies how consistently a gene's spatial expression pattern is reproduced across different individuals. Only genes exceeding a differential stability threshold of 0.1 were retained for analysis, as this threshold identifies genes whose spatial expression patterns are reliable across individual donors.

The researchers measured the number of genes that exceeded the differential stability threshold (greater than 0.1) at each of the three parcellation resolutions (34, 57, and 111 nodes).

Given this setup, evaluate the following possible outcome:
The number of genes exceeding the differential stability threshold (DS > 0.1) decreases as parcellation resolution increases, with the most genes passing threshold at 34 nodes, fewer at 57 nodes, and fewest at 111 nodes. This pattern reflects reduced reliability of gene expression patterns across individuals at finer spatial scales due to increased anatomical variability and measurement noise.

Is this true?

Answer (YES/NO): YES